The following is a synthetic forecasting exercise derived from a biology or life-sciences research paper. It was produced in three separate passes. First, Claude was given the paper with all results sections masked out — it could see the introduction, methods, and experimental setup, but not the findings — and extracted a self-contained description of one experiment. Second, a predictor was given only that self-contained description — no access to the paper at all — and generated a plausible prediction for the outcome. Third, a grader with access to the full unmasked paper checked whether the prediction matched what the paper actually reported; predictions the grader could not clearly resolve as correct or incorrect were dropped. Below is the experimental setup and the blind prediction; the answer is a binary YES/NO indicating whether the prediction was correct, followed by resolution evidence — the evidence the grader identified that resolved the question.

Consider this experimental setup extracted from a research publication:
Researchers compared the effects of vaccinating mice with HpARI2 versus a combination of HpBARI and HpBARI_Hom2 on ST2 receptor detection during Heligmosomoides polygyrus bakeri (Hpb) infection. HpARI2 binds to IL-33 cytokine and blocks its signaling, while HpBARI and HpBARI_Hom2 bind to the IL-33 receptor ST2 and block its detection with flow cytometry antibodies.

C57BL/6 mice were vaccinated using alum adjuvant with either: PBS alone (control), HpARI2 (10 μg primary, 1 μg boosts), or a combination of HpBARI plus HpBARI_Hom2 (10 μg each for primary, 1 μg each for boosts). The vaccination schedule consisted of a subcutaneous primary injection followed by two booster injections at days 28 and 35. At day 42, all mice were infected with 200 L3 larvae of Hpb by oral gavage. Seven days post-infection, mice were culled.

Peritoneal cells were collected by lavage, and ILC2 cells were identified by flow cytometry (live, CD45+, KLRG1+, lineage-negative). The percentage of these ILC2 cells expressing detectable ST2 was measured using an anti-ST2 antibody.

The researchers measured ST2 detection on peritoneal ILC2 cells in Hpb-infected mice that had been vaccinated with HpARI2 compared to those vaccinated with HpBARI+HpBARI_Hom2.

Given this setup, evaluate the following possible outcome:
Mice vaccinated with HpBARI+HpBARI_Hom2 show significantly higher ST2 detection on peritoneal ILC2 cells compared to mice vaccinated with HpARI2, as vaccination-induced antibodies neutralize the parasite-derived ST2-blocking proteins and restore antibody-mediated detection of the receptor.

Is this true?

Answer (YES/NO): YES